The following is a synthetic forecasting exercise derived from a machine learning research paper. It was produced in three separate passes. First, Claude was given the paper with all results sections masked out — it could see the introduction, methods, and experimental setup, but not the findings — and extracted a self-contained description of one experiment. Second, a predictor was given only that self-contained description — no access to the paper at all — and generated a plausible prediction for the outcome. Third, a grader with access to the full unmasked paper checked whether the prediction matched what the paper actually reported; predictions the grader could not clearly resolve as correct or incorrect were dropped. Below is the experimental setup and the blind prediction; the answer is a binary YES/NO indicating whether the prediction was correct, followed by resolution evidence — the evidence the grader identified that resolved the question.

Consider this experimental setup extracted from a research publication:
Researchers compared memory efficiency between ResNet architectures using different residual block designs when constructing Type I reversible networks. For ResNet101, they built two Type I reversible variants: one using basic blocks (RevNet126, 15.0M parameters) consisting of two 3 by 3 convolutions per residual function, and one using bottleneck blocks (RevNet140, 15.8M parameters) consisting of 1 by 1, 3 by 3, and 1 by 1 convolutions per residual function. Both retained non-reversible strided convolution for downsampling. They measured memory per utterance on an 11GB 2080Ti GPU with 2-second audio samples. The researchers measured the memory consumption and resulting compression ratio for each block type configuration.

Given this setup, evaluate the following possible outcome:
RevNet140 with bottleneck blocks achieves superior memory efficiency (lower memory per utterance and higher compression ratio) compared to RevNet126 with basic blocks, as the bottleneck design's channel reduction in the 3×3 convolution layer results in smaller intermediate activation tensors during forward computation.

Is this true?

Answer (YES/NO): NO